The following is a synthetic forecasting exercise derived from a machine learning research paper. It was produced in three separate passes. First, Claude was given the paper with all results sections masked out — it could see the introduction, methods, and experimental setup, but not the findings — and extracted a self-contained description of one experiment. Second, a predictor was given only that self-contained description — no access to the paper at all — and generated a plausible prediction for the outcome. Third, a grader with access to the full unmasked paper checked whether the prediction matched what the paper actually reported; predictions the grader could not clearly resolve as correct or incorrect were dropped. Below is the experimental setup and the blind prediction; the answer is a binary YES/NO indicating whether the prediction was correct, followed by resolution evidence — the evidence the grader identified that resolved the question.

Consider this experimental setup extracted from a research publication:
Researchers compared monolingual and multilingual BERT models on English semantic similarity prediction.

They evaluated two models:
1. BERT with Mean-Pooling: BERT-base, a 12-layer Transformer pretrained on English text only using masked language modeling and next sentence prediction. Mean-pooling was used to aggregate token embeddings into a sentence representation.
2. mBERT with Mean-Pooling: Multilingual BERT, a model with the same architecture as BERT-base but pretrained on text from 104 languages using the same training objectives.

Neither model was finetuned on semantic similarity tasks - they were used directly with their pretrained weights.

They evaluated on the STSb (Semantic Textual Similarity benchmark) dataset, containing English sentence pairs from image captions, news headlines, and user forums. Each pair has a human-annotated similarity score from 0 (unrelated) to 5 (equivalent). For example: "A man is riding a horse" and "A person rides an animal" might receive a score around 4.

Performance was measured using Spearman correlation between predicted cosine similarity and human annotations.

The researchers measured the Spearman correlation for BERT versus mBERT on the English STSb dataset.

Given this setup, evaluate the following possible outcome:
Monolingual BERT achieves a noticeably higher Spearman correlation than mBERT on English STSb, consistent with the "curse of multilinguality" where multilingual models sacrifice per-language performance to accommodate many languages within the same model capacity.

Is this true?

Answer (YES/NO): NO